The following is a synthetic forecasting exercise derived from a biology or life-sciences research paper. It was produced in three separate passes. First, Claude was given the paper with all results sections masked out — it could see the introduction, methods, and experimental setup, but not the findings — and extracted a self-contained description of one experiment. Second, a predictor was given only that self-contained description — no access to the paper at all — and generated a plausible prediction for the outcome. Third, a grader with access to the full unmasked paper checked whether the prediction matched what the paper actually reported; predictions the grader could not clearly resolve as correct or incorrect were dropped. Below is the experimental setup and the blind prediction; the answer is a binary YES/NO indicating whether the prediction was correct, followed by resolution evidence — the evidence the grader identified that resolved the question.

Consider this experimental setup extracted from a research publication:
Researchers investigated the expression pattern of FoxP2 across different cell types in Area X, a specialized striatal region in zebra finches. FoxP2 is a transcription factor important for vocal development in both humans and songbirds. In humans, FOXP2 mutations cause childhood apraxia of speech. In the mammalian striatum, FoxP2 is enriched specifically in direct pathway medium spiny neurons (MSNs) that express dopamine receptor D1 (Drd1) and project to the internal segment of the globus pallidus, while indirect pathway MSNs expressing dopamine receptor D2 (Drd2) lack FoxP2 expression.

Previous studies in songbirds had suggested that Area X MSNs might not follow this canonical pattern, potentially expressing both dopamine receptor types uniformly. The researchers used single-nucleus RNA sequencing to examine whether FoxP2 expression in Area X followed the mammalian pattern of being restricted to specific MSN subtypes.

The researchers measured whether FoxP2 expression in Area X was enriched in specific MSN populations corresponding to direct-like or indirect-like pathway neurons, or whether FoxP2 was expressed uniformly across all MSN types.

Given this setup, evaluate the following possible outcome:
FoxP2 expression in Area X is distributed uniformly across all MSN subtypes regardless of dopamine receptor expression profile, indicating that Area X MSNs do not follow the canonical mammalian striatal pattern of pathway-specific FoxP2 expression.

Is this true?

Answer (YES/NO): NO